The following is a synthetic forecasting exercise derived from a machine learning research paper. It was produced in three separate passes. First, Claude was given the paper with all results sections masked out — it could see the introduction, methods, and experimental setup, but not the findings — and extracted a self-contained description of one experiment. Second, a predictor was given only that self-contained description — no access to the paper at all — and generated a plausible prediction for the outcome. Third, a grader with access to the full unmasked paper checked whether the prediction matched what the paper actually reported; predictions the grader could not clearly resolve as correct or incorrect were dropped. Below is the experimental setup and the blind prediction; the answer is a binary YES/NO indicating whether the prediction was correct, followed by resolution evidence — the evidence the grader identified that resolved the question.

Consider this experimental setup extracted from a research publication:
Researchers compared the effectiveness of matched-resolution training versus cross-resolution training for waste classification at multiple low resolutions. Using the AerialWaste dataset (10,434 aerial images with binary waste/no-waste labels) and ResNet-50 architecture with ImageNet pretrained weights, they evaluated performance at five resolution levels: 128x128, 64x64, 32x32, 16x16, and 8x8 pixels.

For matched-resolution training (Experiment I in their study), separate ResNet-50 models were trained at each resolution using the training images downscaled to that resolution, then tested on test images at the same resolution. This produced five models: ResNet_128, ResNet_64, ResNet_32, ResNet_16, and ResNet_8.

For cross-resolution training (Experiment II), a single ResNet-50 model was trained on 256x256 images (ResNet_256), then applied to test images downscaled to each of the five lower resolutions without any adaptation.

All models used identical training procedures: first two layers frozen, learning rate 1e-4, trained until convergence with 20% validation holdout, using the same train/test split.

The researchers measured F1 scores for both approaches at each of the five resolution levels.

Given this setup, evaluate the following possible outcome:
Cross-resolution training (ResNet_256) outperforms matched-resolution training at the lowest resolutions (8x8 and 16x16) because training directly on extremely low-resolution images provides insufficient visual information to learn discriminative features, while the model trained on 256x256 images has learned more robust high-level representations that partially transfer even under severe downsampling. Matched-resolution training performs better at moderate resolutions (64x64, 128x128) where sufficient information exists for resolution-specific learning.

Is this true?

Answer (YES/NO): NO